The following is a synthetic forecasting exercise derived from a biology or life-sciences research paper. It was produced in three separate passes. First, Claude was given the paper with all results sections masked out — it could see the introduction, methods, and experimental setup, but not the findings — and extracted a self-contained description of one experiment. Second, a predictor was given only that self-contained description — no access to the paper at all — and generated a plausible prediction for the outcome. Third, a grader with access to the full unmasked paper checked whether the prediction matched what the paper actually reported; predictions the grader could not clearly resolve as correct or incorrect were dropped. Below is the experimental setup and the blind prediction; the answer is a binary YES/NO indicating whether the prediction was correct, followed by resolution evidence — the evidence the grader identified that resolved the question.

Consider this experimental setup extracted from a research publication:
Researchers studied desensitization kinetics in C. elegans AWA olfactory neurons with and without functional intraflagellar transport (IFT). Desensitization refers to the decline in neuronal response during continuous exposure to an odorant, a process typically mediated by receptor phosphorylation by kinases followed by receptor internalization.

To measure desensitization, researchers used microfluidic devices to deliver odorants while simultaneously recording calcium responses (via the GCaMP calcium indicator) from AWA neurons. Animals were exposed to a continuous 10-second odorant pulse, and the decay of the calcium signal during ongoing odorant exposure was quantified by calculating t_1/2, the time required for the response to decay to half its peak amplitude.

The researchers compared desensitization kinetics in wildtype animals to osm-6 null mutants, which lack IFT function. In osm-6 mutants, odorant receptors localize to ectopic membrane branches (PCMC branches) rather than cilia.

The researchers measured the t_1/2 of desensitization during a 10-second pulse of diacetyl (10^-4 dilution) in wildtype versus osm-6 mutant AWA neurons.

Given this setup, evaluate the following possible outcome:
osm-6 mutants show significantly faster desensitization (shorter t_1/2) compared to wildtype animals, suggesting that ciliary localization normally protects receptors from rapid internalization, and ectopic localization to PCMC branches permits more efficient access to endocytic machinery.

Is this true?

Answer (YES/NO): NO